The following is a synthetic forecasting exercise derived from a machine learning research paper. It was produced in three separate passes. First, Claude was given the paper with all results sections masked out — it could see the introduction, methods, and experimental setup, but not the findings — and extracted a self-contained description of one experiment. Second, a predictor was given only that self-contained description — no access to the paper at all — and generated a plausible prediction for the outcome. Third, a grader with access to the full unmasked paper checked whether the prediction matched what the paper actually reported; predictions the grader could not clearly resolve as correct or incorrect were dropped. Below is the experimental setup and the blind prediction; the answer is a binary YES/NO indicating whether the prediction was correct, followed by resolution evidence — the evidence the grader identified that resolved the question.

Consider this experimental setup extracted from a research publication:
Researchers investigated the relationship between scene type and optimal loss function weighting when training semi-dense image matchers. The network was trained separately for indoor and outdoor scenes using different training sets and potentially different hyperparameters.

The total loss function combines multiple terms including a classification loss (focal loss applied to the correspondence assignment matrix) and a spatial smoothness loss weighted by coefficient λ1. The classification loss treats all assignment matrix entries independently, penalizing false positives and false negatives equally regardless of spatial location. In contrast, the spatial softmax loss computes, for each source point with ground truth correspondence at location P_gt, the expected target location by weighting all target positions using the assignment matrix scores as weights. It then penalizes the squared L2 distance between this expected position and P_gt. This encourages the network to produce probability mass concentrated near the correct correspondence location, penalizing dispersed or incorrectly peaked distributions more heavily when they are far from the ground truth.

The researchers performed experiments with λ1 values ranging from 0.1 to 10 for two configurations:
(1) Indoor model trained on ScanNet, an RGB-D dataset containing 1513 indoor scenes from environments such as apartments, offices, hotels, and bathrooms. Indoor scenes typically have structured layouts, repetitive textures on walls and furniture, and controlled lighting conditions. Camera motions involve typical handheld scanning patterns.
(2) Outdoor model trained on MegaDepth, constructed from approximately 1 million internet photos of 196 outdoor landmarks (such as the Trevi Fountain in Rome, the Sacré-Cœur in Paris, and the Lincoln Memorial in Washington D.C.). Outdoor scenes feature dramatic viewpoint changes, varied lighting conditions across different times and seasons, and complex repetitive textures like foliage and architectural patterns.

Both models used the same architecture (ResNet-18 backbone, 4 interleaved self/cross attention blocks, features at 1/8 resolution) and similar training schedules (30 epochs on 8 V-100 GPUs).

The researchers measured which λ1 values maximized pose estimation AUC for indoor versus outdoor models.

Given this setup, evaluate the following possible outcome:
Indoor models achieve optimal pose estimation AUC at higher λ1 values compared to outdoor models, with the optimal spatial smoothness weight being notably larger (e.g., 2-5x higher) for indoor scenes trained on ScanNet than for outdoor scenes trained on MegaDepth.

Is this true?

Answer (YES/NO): YES